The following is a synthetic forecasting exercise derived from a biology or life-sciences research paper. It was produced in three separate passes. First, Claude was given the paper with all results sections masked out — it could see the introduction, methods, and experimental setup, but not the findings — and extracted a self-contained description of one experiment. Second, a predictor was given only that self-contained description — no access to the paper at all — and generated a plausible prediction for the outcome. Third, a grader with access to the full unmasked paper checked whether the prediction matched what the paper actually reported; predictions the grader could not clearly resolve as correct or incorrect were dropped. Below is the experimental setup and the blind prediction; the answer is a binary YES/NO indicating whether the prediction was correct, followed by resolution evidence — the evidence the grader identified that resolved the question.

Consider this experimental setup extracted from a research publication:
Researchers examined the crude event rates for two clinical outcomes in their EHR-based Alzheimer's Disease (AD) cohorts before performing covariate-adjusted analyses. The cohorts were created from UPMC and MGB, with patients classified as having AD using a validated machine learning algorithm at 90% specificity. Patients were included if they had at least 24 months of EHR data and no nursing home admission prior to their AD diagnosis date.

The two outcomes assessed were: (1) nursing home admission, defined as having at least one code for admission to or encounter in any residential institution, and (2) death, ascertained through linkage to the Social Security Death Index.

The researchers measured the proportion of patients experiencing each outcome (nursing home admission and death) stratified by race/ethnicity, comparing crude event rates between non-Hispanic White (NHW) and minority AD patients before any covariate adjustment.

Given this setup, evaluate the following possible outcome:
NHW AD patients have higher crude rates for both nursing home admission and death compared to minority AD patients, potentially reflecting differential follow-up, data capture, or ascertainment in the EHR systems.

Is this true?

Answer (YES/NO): NO